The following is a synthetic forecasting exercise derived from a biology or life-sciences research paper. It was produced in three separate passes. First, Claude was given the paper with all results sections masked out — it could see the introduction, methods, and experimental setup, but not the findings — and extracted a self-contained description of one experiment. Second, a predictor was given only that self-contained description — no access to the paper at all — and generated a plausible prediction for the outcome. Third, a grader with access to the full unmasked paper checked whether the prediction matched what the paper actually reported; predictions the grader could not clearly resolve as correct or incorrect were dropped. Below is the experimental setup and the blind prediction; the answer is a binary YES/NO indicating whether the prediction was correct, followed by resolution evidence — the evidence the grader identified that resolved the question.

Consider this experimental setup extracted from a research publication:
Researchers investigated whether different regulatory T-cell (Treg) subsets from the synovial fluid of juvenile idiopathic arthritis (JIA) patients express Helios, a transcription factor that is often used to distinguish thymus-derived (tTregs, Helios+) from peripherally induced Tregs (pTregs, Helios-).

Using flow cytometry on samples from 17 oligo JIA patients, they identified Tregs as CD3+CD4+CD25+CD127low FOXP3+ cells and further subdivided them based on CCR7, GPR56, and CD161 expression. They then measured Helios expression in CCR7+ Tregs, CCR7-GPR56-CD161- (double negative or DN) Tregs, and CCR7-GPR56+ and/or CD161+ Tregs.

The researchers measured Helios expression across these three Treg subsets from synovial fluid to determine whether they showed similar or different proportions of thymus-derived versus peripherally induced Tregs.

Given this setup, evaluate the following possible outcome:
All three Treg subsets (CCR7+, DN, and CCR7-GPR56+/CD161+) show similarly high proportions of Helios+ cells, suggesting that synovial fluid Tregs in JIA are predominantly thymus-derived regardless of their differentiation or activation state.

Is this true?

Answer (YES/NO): NO